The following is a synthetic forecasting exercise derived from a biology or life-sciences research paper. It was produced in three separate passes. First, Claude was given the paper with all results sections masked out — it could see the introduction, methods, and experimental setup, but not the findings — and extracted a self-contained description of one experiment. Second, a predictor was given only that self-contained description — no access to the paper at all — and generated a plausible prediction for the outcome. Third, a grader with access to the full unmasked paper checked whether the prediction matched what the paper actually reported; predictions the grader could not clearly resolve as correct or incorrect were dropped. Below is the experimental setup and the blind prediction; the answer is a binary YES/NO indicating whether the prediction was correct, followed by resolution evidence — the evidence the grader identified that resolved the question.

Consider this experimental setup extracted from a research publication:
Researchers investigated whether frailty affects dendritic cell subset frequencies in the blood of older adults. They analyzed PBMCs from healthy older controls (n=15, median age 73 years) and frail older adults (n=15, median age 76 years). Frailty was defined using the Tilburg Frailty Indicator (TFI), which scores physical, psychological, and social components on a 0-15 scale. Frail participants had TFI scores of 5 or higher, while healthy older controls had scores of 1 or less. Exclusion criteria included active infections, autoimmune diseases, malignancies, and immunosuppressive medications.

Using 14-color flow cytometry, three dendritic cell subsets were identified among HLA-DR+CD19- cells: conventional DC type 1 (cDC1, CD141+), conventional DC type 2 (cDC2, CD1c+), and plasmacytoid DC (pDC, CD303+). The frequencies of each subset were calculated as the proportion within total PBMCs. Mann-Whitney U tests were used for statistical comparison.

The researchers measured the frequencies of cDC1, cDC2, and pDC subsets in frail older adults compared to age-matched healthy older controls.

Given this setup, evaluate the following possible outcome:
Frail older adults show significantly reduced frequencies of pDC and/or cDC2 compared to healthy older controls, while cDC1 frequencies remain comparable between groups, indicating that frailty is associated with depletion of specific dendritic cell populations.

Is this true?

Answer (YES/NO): NO